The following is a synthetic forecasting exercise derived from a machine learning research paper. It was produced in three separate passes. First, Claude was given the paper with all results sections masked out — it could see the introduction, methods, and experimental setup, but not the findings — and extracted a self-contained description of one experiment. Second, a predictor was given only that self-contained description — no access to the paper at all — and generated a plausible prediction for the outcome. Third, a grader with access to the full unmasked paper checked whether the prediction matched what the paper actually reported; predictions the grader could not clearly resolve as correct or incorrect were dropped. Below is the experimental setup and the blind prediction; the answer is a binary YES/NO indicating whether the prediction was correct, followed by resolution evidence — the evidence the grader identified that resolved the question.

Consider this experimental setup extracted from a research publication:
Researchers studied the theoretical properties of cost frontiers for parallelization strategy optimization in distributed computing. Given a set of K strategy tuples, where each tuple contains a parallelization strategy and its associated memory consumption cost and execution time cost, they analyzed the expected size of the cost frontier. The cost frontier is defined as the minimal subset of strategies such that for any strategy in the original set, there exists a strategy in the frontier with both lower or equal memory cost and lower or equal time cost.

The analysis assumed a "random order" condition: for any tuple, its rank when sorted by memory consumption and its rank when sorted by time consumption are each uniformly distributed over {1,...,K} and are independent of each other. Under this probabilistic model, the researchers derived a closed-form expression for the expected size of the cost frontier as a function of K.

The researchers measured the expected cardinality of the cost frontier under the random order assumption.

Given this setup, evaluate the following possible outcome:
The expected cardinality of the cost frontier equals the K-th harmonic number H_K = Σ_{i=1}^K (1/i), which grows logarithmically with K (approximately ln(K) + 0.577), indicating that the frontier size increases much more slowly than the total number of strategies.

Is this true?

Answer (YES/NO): YES